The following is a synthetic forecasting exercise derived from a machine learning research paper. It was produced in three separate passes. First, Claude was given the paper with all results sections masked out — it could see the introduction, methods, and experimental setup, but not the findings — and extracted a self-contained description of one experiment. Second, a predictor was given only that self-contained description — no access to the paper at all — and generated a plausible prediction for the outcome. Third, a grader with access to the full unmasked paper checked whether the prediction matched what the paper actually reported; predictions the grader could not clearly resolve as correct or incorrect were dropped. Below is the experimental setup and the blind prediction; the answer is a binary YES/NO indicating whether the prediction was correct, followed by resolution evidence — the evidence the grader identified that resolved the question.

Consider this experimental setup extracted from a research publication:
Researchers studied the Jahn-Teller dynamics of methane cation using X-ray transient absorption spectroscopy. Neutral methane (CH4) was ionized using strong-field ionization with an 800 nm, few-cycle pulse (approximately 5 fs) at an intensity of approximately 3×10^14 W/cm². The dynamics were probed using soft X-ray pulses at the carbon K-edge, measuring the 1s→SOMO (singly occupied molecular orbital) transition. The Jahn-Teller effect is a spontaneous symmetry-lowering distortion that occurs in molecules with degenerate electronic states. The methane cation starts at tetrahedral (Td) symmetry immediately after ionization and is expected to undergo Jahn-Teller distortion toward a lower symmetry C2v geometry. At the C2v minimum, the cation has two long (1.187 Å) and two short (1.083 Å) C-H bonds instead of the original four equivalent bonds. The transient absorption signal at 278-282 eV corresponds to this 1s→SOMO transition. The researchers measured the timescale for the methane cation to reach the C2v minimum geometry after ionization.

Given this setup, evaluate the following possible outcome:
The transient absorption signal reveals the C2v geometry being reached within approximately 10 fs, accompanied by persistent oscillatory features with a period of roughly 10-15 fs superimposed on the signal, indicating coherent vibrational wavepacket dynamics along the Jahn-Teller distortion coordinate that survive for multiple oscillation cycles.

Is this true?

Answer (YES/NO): NO